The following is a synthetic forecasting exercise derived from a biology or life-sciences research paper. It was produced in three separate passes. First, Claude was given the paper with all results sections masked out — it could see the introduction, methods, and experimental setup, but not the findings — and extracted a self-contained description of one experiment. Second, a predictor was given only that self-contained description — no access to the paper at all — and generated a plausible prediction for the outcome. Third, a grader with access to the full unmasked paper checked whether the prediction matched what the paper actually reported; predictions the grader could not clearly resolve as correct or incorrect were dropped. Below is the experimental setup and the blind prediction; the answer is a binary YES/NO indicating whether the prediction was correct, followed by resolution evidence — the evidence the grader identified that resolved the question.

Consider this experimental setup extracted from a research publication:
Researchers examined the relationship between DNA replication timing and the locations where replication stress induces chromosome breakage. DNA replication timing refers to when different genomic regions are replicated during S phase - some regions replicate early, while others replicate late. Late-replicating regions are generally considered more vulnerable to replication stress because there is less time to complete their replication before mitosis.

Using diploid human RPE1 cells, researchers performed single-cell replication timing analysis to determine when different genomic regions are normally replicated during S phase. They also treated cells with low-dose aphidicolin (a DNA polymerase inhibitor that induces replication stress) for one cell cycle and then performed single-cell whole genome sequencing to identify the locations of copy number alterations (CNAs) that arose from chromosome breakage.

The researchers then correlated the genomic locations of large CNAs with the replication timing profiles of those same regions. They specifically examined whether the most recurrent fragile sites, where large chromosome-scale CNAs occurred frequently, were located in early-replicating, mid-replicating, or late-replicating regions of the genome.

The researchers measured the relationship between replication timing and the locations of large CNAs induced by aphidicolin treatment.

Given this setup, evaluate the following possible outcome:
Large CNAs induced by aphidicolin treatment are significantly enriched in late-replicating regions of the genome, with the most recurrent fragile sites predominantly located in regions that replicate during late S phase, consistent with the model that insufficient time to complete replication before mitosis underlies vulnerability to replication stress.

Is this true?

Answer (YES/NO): YES